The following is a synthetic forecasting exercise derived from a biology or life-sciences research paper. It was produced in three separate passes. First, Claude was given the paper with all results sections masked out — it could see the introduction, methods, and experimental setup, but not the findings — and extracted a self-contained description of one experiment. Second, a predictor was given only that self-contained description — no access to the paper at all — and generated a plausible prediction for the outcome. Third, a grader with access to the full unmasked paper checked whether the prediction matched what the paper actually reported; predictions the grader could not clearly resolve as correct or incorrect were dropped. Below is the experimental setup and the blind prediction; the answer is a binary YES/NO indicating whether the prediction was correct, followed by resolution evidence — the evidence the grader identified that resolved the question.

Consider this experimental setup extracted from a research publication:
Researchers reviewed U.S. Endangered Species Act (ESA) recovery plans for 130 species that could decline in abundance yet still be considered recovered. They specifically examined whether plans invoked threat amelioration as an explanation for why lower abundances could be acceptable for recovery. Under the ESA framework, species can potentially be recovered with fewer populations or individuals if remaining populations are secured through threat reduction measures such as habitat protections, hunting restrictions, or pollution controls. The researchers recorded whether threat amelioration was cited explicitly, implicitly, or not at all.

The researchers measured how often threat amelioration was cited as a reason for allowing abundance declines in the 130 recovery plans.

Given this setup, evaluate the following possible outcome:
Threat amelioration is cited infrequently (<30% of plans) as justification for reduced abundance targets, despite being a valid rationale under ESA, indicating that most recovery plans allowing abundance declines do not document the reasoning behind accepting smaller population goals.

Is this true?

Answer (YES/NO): YES